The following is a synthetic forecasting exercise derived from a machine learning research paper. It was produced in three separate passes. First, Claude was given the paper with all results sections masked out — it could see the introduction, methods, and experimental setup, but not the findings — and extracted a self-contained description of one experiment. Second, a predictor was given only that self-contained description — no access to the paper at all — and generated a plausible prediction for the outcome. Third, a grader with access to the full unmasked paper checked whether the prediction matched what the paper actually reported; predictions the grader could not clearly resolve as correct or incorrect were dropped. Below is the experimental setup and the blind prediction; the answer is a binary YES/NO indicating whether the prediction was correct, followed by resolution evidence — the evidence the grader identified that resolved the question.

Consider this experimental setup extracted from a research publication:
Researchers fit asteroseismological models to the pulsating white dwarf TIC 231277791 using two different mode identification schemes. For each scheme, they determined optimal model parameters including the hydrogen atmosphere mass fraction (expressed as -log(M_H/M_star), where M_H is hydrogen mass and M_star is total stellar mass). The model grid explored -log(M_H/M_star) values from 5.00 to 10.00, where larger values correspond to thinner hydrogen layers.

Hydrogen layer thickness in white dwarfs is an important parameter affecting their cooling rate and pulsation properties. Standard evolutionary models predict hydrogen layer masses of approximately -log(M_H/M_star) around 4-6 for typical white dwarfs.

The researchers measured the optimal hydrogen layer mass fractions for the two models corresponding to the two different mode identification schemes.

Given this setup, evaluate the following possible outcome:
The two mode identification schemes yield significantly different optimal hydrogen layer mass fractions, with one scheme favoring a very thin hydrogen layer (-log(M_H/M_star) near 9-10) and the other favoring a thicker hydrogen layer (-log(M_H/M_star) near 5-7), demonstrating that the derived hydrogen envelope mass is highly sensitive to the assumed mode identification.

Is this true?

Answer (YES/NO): YES